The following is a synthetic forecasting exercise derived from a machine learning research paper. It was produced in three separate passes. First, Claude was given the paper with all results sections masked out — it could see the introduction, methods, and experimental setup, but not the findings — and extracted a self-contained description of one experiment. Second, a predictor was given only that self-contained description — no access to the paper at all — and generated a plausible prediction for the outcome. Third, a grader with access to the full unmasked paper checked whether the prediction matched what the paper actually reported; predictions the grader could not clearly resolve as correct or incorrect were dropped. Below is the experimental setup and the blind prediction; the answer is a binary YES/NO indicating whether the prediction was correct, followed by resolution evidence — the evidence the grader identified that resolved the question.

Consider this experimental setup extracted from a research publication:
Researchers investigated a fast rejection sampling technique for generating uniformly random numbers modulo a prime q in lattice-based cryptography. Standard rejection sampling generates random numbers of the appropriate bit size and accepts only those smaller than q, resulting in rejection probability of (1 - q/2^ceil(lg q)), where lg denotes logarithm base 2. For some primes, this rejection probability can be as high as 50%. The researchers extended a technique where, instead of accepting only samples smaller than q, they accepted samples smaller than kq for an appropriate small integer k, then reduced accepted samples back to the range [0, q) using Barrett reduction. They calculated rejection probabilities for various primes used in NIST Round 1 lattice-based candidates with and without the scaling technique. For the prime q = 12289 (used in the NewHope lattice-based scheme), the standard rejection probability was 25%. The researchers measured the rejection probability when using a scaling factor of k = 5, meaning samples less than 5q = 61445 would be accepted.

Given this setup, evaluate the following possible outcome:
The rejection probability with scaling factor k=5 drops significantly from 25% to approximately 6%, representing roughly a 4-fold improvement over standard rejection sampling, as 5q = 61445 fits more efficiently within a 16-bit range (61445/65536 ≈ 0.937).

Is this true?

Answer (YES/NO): YES